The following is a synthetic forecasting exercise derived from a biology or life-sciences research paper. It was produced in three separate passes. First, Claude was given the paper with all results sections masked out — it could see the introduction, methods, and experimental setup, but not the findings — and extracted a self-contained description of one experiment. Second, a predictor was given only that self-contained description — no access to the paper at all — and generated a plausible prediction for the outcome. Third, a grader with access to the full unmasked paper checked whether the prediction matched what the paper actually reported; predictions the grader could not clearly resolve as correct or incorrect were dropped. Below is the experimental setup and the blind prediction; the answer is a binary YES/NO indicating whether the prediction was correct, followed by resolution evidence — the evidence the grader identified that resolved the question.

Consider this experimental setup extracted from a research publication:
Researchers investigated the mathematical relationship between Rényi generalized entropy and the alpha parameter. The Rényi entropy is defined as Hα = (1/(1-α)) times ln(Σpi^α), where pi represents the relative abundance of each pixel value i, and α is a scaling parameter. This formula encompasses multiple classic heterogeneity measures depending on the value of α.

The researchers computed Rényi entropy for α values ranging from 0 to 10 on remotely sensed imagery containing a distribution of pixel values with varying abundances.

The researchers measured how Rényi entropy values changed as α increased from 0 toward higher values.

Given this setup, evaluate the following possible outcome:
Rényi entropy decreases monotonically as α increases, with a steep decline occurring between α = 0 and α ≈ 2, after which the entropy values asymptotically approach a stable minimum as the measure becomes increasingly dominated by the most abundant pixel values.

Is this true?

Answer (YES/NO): YES